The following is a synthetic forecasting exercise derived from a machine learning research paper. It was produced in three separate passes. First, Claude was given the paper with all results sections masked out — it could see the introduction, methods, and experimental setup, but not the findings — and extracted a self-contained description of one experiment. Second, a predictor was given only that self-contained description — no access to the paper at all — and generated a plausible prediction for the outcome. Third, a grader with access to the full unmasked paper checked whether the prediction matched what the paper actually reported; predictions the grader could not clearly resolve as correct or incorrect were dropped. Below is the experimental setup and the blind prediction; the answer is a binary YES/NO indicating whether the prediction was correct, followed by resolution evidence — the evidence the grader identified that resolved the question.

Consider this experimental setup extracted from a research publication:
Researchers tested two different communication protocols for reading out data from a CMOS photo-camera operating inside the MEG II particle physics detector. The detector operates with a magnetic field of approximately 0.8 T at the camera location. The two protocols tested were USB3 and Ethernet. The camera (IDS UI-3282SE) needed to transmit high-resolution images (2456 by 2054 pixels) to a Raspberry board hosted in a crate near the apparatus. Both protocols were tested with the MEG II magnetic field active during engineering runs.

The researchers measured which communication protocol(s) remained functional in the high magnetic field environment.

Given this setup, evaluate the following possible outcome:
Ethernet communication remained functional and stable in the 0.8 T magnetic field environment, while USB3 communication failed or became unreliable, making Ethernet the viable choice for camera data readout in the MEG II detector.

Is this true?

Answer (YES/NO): NO